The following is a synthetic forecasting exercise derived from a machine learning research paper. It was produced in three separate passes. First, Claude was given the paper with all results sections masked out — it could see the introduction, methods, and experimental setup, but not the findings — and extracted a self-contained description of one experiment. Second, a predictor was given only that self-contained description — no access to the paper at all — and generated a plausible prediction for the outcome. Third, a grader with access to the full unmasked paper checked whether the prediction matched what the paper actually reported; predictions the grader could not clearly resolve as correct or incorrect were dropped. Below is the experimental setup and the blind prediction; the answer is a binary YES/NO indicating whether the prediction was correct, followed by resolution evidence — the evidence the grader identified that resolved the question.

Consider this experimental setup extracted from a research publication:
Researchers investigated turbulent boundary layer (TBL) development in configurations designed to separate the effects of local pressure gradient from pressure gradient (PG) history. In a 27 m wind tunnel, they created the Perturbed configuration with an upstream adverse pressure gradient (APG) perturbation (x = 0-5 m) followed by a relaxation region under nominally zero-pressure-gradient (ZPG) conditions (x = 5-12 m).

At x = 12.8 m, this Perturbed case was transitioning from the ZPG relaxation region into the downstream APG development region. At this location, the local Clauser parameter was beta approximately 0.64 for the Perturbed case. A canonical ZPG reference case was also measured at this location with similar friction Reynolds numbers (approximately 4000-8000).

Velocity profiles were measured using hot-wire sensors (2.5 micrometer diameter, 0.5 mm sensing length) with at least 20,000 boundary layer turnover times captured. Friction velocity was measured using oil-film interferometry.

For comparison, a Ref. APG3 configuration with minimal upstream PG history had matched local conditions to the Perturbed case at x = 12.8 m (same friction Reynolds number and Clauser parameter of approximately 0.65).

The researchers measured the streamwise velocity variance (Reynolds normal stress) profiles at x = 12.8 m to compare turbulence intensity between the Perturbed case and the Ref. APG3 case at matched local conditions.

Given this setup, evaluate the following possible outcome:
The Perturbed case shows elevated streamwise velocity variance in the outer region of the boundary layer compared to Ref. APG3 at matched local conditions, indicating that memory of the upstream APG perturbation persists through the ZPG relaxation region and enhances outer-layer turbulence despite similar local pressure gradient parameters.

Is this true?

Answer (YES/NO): NO